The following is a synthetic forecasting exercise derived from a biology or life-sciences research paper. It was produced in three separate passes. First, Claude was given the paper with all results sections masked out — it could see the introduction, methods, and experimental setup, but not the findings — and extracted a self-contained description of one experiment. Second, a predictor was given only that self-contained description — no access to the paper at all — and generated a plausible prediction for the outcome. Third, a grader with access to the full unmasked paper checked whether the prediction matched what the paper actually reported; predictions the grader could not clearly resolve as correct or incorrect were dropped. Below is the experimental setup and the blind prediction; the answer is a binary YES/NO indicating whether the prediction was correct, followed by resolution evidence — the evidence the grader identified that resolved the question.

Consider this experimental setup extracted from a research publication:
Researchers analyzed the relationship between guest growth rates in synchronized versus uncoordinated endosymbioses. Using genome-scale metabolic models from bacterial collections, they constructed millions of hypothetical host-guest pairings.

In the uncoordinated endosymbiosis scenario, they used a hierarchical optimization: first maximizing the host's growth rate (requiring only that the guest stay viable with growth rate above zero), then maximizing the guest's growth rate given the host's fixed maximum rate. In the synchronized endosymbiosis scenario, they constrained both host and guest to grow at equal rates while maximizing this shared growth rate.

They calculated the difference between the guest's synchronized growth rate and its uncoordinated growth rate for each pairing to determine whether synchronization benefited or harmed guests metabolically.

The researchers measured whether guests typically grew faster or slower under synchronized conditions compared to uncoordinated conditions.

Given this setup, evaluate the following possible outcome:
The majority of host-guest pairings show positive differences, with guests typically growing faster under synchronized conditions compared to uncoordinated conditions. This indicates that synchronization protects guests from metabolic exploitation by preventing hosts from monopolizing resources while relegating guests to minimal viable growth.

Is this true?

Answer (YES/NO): YES